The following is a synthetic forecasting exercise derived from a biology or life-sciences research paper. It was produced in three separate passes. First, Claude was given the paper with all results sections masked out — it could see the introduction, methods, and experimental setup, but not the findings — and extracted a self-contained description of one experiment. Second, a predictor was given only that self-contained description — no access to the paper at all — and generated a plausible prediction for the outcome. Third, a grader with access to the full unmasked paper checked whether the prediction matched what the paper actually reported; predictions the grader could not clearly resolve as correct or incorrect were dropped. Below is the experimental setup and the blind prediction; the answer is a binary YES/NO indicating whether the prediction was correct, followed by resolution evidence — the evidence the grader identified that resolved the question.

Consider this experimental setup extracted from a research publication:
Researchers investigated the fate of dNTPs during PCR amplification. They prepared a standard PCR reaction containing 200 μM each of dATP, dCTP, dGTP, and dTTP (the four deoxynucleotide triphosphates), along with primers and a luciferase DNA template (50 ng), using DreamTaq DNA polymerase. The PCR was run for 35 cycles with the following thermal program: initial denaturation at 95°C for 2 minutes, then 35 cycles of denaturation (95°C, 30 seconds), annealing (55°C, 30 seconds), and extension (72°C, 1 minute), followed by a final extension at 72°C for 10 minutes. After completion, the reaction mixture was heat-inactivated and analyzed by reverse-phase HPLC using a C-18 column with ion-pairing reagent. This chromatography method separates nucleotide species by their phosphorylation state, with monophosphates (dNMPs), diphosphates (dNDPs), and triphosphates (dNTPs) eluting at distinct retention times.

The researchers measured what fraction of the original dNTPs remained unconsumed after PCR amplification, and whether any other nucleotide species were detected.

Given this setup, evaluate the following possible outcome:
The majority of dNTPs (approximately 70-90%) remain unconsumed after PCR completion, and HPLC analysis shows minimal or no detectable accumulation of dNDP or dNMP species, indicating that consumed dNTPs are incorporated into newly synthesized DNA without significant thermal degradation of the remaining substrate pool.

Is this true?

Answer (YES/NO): NO